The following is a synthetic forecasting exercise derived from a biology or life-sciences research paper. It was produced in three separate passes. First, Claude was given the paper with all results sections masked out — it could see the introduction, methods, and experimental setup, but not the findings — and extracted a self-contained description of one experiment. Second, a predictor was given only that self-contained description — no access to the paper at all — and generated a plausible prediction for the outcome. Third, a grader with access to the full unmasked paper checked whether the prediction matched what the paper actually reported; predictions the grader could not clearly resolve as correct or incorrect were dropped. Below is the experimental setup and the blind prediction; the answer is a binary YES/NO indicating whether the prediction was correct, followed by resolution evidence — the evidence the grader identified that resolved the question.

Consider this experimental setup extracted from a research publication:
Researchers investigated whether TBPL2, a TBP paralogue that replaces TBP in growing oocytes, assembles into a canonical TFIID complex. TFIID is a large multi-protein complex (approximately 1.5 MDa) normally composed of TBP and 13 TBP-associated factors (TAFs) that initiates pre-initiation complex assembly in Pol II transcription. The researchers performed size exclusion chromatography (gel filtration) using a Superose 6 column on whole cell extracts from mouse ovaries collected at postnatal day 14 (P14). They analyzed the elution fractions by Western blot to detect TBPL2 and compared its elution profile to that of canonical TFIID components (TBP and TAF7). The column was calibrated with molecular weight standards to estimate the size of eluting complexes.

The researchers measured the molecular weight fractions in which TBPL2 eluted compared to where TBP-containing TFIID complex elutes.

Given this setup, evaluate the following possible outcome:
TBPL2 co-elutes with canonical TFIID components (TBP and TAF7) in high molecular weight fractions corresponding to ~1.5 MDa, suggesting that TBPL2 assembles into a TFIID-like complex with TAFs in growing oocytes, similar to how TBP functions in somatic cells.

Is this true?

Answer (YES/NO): NO